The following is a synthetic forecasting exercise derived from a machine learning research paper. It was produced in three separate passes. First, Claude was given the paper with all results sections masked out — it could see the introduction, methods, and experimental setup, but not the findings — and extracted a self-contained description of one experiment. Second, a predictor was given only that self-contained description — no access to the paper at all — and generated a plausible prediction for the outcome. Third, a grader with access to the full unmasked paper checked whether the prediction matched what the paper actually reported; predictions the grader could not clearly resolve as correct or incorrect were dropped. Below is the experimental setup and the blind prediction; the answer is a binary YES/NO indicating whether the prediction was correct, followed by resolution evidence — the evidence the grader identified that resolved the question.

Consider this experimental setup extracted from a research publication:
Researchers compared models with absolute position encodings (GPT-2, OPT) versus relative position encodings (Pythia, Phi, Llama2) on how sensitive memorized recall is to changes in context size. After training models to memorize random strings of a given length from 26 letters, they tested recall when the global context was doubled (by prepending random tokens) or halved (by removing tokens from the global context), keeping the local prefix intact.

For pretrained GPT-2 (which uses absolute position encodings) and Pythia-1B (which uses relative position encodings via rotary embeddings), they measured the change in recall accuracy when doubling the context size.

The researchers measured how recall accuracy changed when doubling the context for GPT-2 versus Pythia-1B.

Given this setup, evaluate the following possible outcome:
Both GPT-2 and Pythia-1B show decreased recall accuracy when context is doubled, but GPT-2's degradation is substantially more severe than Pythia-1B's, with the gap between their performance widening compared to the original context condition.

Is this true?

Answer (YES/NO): NO